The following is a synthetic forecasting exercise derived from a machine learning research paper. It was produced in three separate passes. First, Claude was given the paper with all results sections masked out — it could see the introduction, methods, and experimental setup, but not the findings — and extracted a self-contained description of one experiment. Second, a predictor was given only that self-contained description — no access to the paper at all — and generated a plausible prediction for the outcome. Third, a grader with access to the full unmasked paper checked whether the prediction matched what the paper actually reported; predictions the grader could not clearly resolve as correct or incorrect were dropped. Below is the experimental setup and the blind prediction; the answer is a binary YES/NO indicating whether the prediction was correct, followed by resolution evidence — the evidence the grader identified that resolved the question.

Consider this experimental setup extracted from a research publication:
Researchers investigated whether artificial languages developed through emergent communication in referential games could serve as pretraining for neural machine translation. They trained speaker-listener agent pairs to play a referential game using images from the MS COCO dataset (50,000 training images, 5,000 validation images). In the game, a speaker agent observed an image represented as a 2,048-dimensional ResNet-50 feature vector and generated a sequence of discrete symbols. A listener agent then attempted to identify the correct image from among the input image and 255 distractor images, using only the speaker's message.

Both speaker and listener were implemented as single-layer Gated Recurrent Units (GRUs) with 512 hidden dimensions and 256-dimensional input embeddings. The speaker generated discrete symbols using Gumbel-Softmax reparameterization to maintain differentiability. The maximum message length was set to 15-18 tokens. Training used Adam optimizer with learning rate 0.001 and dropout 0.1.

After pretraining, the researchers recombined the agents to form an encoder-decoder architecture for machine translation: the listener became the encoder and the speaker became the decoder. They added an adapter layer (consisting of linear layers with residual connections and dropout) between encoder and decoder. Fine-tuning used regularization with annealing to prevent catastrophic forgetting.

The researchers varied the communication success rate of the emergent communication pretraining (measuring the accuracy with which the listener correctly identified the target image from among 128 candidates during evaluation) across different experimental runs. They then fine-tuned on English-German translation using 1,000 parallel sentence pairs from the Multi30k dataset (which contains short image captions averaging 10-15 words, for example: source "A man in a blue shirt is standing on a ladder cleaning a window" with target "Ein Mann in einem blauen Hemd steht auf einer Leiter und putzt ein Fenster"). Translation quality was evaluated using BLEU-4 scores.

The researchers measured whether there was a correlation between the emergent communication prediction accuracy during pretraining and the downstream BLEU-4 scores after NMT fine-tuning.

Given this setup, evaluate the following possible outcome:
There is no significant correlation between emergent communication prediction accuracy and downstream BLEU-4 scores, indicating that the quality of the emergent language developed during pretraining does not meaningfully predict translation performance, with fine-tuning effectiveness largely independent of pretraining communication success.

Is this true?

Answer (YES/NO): NO